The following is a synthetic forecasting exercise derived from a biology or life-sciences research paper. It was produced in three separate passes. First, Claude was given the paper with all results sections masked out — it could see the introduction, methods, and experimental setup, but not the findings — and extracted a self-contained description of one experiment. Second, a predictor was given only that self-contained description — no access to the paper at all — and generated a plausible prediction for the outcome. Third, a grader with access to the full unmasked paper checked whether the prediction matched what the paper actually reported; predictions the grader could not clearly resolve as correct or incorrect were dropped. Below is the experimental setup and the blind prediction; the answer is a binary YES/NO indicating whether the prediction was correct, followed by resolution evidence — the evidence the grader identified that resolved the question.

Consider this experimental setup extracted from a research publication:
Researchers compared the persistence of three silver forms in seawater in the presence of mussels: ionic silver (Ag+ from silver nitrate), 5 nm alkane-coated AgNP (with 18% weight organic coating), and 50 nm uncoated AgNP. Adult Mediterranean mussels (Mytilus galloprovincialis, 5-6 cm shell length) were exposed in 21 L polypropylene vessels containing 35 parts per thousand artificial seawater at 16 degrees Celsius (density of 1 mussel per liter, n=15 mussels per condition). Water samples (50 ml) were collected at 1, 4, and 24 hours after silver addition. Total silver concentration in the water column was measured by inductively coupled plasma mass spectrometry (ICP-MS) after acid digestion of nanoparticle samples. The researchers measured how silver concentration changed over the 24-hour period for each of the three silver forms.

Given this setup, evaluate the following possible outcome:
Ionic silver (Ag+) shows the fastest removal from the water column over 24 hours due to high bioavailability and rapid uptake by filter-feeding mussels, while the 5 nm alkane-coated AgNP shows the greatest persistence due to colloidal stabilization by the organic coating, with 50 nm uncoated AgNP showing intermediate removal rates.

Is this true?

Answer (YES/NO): NO